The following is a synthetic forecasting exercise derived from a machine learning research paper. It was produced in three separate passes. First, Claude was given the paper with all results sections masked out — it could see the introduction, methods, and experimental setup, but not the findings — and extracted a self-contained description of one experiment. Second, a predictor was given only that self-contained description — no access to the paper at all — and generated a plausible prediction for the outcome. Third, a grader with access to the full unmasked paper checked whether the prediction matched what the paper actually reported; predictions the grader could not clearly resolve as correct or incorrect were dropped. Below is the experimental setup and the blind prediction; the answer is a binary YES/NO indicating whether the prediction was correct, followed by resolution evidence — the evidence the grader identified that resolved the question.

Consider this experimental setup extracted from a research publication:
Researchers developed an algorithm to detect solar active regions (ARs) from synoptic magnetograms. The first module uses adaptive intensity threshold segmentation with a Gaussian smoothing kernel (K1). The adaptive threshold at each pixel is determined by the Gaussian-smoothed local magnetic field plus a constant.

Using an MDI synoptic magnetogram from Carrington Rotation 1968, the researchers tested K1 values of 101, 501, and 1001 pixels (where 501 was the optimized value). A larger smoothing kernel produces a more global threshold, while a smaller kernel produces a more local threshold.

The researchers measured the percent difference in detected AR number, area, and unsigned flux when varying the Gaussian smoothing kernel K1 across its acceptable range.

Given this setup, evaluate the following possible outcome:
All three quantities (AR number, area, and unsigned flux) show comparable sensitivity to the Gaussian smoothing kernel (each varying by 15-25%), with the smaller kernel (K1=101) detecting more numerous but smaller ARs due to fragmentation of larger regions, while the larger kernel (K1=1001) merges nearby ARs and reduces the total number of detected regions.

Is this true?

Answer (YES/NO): NO